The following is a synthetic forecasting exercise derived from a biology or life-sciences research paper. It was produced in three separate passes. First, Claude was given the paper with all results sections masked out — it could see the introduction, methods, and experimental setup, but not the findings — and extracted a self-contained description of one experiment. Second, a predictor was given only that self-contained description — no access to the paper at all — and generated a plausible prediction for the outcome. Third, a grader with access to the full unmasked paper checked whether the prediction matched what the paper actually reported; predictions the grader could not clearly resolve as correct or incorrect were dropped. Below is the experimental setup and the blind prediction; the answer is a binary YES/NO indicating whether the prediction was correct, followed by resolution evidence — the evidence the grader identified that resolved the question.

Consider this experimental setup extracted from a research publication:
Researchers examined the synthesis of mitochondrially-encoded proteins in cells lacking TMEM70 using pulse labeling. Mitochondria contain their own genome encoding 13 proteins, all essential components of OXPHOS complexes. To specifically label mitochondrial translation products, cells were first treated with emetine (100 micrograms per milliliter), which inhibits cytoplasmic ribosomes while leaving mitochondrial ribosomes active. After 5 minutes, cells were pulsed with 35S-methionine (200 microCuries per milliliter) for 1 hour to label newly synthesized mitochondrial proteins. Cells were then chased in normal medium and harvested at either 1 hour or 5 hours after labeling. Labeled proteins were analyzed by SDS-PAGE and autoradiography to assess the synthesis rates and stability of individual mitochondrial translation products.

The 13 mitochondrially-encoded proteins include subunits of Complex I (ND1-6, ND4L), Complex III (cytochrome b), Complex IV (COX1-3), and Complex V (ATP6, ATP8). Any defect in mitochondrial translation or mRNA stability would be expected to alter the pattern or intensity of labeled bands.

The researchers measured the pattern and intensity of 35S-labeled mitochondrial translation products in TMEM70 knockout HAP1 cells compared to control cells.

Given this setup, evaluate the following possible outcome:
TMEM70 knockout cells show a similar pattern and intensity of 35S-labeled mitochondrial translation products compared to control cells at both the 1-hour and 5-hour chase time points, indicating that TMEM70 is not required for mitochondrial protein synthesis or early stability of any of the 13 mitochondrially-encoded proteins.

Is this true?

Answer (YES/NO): NO